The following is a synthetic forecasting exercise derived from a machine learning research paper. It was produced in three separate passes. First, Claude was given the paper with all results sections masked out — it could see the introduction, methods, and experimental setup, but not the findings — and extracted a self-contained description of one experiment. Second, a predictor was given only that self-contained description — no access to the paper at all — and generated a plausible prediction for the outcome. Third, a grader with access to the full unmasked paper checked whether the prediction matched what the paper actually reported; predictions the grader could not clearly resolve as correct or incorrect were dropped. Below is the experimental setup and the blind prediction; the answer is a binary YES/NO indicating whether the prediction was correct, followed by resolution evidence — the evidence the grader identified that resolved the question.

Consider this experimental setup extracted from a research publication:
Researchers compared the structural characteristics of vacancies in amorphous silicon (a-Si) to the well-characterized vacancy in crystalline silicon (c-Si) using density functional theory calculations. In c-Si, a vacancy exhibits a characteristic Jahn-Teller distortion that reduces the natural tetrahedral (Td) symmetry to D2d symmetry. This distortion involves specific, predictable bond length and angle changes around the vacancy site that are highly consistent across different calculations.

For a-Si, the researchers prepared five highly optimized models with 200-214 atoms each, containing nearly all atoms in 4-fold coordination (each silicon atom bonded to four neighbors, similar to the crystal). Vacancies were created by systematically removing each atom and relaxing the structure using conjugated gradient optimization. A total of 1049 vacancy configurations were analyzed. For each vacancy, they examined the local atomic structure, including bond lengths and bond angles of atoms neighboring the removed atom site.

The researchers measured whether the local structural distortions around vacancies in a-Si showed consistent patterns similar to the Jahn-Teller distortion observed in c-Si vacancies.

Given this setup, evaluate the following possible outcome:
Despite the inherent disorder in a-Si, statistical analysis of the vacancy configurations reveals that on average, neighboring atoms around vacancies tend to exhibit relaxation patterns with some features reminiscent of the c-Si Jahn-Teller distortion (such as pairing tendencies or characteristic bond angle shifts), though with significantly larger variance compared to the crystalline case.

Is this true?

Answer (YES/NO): NO